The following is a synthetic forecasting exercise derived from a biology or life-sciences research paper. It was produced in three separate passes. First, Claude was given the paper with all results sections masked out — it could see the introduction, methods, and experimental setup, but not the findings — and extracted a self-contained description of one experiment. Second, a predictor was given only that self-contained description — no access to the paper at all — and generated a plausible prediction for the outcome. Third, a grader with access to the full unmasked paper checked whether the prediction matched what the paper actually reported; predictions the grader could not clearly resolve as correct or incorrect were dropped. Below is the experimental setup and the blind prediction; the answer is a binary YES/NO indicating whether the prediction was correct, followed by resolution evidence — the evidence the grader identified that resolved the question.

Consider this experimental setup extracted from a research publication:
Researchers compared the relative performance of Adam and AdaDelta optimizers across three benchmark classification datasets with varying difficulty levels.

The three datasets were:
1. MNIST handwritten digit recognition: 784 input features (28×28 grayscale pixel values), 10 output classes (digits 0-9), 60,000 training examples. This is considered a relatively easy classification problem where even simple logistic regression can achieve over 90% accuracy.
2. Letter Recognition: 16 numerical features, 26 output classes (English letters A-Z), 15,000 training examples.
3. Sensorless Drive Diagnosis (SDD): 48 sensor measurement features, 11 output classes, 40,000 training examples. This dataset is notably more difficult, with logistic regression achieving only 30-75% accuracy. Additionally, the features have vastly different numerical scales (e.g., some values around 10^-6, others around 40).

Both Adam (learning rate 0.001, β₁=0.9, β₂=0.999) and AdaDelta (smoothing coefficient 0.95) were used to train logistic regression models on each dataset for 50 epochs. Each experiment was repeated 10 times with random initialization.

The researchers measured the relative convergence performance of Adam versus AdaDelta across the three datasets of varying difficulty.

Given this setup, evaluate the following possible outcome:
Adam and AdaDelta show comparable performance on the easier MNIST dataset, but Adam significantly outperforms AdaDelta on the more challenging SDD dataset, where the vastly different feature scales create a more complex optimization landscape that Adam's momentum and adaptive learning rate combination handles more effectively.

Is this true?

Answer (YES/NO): NO